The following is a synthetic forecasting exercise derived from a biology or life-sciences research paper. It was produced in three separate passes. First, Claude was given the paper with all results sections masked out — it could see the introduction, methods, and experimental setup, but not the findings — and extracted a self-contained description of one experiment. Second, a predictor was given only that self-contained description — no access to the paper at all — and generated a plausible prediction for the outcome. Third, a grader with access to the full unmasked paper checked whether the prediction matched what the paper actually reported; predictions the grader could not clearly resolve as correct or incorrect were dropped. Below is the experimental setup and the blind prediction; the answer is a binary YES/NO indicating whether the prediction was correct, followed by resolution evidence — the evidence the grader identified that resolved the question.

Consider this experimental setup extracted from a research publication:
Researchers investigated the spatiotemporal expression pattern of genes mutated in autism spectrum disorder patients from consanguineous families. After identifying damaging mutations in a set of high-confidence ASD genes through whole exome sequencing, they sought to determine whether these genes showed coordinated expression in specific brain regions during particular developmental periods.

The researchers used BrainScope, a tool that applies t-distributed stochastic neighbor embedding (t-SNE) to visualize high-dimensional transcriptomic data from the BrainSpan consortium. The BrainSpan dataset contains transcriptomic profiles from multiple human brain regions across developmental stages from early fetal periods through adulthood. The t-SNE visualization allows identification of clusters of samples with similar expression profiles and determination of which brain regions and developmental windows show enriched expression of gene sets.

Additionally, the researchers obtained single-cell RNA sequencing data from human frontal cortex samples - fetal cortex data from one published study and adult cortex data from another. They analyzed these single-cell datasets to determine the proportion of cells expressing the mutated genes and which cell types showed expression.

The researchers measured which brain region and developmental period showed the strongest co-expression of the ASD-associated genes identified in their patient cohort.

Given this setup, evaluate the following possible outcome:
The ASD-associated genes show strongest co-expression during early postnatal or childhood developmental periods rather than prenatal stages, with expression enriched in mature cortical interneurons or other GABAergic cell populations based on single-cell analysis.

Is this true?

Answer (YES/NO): NO